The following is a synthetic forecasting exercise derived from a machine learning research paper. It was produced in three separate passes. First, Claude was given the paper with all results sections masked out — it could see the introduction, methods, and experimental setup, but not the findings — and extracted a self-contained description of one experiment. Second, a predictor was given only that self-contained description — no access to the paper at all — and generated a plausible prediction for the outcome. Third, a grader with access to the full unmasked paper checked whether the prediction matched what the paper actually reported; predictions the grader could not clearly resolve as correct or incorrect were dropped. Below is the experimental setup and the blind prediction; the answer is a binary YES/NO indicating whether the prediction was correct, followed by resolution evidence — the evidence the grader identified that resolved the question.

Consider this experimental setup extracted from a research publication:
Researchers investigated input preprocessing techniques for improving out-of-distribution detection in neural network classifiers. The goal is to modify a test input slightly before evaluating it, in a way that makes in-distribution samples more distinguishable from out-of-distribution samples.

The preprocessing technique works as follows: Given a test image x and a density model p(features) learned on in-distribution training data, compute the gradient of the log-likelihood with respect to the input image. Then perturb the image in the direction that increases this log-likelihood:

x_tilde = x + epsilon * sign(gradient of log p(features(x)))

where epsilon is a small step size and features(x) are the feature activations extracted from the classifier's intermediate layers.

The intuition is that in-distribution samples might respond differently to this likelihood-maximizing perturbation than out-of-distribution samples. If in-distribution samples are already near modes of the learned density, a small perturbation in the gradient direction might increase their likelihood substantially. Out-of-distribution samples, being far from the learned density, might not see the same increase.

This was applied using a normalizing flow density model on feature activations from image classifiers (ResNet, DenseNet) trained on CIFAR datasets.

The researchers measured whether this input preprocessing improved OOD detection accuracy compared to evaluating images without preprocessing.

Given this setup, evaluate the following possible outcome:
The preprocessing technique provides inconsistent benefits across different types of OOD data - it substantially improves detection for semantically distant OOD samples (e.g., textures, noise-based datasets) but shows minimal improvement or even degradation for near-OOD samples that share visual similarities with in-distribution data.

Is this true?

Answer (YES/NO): NO